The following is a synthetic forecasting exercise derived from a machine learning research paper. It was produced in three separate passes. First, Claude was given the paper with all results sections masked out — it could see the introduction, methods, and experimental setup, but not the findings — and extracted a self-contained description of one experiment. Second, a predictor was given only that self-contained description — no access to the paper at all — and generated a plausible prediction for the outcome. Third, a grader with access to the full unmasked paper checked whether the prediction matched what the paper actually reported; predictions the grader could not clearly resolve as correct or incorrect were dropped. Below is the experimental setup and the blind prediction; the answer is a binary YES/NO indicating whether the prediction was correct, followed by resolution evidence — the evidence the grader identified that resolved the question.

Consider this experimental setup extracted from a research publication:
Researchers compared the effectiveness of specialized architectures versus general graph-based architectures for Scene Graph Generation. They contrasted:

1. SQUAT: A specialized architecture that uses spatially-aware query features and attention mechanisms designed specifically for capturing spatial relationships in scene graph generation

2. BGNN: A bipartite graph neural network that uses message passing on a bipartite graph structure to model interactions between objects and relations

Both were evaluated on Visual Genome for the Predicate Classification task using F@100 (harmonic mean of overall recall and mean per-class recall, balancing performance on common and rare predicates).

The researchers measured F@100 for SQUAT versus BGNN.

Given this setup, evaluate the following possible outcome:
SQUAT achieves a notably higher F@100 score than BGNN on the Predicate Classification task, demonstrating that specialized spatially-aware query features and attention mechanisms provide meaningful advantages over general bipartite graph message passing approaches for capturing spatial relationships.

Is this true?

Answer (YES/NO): NO